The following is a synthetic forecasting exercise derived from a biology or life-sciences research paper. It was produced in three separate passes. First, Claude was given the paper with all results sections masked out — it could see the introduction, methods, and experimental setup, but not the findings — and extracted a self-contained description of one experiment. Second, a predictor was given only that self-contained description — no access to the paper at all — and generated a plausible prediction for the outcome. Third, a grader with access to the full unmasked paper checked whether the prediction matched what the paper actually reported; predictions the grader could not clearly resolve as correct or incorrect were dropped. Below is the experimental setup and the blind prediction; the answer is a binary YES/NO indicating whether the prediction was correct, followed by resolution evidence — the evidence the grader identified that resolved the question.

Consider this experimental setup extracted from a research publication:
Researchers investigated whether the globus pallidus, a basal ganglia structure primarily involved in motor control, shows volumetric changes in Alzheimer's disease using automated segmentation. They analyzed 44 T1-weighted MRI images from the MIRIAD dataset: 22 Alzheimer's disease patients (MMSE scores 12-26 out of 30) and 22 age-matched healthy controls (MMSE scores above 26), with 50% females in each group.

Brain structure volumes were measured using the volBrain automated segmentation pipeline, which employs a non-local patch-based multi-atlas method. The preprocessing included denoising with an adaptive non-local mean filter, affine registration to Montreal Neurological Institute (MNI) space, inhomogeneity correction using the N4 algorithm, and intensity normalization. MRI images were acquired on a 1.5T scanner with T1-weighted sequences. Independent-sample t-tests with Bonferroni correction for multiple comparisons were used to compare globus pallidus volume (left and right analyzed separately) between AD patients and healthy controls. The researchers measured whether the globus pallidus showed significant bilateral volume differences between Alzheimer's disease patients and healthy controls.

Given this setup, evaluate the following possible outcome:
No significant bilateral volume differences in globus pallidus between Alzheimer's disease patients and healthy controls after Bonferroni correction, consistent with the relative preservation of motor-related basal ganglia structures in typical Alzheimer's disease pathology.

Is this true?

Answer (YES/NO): YES